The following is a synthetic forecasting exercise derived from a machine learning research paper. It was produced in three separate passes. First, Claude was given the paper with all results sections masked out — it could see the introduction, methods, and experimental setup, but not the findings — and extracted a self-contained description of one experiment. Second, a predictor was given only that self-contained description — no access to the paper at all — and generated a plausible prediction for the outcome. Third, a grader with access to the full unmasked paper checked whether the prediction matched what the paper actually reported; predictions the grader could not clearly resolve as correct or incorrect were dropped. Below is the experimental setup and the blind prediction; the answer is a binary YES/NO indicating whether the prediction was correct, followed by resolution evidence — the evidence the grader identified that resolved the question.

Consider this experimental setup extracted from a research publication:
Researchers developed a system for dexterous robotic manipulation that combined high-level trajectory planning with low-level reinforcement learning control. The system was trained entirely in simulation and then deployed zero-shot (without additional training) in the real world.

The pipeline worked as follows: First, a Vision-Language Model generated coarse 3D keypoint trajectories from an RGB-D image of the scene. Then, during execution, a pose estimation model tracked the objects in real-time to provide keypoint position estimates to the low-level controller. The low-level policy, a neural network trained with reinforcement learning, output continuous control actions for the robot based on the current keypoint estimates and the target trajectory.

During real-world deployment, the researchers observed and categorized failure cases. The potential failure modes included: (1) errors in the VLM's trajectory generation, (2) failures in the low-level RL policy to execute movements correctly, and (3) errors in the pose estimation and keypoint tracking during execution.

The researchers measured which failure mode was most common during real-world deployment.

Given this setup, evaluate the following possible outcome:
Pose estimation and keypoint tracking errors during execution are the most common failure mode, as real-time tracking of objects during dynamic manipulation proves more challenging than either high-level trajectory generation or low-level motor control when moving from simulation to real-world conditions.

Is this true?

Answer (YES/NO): YES